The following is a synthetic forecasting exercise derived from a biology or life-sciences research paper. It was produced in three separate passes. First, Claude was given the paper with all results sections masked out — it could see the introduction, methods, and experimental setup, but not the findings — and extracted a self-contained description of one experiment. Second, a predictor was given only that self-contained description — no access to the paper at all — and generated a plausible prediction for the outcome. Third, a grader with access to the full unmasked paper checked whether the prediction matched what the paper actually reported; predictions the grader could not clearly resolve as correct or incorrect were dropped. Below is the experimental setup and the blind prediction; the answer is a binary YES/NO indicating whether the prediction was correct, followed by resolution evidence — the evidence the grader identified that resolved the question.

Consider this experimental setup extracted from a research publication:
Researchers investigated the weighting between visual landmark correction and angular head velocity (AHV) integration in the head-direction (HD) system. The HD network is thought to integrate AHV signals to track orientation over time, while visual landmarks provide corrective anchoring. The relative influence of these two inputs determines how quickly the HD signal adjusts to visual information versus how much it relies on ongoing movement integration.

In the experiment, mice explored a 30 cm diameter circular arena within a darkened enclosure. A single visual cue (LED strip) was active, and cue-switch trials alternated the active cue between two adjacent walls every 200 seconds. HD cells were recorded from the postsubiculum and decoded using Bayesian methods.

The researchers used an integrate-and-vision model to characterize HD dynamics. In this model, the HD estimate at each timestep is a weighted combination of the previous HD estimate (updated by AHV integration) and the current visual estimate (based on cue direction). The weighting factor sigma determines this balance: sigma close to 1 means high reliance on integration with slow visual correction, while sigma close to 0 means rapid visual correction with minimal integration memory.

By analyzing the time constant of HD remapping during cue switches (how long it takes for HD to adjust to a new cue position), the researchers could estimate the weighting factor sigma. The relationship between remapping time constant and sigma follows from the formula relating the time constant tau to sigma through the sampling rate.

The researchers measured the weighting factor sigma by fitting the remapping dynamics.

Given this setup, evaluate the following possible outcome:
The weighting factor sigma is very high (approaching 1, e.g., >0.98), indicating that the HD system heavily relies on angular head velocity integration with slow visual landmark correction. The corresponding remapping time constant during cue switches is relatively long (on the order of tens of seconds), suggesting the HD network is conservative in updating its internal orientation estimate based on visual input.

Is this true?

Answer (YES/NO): NO